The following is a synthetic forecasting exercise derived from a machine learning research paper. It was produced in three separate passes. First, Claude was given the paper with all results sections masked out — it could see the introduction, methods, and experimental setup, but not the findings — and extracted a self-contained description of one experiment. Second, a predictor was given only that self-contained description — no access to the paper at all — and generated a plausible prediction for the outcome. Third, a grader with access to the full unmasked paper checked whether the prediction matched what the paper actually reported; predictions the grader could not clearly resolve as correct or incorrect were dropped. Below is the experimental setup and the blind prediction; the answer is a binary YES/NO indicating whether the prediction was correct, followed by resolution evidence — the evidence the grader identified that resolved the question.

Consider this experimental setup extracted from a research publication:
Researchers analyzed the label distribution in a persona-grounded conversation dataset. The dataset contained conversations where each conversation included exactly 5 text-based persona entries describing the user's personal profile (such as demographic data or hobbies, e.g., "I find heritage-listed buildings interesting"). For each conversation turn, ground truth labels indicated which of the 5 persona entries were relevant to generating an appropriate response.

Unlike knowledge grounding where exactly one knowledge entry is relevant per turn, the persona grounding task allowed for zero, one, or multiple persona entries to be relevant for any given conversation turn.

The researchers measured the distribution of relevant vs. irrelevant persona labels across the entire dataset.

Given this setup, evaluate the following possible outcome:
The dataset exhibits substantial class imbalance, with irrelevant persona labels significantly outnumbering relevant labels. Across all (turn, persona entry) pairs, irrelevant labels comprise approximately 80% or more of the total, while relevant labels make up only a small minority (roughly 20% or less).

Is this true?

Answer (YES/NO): YES